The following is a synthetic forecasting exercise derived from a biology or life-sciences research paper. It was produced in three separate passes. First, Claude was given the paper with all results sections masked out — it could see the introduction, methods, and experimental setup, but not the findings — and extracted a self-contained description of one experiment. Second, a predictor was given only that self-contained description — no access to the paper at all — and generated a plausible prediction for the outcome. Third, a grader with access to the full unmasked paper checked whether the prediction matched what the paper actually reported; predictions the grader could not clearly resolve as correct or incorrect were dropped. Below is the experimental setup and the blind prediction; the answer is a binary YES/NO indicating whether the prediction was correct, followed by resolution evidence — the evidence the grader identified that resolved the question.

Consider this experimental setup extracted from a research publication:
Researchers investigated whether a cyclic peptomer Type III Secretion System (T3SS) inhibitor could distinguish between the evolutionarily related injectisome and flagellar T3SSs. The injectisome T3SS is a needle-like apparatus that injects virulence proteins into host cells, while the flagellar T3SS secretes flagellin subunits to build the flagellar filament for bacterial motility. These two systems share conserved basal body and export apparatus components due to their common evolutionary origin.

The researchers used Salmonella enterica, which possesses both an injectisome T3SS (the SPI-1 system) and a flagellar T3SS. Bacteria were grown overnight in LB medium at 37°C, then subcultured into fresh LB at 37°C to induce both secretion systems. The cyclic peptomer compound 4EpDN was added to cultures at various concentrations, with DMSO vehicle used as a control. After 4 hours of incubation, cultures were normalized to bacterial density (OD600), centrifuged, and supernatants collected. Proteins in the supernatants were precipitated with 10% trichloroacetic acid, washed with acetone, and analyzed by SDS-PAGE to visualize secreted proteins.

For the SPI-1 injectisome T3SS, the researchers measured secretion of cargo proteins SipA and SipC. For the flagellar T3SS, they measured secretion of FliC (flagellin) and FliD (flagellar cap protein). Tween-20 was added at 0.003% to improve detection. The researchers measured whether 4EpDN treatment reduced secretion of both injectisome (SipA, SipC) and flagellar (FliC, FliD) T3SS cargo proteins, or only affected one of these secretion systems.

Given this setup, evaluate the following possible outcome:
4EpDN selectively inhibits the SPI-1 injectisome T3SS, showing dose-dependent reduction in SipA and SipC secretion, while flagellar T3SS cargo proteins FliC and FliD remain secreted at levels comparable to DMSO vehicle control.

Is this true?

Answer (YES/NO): NO